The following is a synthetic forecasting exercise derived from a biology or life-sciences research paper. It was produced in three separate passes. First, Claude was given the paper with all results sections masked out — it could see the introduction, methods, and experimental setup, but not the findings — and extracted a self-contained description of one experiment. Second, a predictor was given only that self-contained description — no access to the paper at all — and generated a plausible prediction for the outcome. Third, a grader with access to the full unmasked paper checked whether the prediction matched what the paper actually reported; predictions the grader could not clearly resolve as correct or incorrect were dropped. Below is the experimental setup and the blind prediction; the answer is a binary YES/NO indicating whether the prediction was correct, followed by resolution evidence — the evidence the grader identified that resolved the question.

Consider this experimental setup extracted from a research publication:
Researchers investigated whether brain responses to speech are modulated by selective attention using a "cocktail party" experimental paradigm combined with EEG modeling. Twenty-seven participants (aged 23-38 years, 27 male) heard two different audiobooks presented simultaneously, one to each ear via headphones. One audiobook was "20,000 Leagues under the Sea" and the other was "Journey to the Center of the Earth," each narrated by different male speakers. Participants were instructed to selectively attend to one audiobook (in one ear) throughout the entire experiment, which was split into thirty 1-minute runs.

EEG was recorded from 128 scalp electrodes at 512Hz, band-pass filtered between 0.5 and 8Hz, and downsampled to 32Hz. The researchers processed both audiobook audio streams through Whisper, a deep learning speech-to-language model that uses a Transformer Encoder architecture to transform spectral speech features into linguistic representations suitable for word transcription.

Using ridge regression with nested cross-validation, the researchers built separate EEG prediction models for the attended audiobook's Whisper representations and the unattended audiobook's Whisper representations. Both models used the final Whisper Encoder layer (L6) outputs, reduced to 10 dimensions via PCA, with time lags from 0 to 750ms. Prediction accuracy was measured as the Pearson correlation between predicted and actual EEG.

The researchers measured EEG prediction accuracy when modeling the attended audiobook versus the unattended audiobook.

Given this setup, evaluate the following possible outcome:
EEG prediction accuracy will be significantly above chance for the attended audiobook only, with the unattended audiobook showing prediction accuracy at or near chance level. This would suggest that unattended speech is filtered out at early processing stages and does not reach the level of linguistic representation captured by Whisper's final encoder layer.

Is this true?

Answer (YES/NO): NO